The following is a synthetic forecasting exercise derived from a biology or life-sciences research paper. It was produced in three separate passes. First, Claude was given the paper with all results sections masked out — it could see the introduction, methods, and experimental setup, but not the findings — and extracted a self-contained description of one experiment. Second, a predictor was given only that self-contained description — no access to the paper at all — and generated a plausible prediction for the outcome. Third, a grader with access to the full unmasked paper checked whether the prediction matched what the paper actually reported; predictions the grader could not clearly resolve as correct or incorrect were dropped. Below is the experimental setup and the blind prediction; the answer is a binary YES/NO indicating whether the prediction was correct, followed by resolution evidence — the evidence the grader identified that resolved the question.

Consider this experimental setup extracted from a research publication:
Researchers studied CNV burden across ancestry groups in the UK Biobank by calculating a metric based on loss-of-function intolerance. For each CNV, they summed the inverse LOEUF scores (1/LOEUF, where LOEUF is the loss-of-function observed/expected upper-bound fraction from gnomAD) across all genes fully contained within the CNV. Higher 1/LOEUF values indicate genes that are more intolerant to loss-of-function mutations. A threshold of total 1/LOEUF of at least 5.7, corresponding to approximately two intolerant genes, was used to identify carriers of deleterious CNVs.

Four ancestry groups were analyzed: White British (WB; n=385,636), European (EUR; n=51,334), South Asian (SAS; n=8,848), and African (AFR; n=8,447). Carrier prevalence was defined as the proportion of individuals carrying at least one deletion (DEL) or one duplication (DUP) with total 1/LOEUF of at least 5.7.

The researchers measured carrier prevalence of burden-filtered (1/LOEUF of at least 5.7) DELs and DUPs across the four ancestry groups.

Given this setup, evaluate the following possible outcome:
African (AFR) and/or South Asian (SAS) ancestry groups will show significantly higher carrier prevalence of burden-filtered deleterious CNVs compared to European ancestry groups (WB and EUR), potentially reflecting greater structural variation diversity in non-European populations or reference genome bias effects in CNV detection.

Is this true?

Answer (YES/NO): NO